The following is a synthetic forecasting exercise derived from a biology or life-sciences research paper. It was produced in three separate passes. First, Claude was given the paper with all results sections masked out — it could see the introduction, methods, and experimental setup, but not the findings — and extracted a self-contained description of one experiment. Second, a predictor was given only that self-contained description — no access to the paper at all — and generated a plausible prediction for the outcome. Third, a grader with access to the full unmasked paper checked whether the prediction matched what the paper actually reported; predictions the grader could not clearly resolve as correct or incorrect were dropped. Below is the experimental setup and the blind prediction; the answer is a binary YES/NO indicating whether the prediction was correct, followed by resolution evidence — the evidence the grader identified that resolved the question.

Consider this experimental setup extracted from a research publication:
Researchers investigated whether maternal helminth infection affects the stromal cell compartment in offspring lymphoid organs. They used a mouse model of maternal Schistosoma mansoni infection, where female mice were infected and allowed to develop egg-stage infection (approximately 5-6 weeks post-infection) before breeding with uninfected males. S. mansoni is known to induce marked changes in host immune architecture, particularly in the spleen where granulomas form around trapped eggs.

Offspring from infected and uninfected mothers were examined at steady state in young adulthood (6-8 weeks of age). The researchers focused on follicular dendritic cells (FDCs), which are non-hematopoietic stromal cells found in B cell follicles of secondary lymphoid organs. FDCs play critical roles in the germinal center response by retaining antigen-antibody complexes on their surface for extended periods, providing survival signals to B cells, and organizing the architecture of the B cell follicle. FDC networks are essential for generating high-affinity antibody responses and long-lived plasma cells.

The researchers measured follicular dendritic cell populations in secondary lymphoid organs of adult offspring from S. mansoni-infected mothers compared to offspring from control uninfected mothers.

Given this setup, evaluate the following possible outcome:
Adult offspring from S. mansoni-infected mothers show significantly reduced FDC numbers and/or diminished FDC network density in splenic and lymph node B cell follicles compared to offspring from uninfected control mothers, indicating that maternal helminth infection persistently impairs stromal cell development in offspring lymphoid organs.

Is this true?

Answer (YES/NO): YES